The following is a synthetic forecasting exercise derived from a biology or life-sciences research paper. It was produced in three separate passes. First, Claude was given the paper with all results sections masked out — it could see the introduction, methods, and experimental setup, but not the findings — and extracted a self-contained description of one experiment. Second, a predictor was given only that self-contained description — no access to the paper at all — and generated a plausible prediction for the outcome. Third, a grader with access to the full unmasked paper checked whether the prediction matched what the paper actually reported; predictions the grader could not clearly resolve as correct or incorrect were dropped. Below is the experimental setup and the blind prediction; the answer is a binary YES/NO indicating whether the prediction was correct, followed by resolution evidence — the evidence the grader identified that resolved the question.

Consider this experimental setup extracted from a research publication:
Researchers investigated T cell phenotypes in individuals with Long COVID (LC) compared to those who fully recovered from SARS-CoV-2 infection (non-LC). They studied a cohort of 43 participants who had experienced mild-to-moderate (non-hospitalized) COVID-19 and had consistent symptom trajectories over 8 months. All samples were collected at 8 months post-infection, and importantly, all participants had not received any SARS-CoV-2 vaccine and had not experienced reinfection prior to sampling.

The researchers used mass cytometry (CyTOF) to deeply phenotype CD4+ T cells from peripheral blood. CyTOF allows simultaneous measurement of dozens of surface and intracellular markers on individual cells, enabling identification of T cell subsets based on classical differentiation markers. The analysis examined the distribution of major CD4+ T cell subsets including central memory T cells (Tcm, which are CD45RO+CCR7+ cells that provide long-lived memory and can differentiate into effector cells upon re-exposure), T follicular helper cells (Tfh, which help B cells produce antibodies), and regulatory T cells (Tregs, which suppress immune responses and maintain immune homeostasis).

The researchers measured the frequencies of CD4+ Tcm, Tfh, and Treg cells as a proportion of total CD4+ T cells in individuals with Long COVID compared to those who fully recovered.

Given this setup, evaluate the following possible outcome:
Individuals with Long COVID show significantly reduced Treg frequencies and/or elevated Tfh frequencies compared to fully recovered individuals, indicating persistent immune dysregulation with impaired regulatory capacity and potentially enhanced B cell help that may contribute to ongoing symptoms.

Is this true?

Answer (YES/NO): NO